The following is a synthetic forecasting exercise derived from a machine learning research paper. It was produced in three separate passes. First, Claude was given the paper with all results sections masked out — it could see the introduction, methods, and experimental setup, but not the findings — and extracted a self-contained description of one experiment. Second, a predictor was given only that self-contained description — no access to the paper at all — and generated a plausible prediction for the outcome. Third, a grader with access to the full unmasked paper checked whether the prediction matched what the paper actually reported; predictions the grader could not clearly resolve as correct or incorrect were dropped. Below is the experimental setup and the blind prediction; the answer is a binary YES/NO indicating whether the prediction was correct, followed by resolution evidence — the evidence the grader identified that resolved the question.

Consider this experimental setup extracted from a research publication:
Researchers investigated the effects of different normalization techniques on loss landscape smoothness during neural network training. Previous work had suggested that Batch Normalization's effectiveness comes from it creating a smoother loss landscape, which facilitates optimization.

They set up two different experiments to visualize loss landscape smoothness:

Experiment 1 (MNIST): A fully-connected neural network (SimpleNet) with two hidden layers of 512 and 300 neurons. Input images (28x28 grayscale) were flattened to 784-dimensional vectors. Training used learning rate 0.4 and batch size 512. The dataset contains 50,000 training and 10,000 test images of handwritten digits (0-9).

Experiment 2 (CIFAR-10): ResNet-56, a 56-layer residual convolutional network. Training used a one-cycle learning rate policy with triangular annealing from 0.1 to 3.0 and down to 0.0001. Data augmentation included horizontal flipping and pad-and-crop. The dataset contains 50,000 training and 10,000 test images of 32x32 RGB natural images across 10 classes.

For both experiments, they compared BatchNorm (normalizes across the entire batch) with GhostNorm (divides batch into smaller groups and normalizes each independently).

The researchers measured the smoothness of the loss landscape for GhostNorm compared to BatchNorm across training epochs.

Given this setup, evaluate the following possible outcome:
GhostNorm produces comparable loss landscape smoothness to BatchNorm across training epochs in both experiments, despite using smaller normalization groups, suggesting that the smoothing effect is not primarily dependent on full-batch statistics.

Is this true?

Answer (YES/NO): NO